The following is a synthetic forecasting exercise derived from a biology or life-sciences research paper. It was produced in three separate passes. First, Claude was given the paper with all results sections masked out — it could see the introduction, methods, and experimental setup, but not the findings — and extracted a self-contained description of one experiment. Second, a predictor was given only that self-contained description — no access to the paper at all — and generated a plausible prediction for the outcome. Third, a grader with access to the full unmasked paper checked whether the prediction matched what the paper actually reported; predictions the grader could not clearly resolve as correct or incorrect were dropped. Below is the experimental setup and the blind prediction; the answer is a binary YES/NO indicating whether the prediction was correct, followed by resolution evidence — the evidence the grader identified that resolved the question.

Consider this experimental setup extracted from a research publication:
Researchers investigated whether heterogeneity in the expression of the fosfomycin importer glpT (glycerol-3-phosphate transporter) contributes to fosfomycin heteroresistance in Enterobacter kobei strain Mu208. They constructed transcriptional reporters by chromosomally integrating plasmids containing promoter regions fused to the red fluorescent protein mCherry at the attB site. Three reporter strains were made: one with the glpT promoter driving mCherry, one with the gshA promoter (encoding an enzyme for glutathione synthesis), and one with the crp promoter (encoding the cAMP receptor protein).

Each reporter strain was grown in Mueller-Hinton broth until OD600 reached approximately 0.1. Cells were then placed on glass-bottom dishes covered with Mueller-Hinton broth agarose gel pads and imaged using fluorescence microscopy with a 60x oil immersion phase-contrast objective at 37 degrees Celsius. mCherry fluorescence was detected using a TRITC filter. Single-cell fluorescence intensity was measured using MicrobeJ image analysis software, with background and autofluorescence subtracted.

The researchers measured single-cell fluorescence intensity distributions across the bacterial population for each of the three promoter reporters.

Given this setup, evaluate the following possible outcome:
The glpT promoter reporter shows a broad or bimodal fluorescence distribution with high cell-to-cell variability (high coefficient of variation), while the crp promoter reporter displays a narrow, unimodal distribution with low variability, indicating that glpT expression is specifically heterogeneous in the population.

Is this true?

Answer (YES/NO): NO